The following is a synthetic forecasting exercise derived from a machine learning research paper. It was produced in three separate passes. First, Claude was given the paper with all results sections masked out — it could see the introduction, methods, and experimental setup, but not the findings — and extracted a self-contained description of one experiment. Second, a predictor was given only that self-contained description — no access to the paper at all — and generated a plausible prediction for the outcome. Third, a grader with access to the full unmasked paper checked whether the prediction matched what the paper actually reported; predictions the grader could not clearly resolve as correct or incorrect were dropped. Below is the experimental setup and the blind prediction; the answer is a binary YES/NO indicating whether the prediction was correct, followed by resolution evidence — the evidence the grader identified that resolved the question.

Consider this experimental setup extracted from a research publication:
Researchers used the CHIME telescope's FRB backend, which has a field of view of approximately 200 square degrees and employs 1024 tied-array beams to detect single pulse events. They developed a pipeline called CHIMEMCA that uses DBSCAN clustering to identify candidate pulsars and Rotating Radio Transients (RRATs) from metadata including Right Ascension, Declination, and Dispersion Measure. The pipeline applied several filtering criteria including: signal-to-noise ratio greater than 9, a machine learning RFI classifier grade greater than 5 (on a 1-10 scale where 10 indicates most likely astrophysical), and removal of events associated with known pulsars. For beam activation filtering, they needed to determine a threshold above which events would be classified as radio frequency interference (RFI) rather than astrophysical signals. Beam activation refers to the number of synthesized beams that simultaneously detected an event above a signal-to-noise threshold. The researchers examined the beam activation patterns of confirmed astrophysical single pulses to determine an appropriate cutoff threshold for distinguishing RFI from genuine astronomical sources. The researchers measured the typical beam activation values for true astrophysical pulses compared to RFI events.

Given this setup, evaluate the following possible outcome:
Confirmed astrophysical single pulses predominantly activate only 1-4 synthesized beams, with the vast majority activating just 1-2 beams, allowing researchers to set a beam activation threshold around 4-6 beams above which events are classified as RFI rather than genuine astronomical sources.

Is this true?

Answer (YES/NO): NO